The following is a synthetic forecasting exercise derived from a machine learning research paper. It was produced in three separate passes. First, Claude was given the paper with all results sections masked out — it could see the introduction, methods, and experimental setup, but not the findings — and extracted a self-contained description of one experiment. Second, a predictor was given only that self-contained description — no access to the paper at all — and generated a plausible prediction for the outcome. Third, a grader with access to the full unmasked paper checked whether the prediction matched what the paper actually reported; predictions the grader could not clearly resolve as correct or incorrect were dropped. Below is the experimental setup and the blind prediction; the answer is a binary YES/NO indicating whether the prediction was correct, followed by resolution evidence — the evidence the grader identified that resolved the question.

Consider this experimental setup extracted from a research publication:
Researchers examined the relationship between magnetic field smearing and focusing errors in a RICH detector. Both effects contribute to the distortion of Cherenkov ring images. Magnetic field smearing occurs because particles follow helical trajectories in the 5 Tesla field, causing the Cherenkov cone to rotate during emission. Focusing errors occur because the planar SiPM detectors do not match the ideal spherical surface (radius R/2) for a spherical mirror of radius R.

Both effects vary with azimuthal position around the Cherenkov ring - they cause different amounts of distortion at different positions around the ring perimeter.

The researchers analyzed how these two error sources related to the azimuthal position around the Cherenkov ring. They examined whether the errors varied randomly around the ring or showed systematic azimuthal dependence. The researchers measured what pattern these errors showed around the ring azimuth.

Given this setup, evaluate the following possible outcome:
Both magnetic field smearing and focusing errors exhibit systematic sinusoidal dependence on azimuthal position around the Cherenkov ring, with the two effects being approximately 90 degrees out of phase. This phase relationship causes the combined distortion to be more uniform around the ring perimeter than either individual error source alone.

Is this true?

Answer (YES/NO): NO